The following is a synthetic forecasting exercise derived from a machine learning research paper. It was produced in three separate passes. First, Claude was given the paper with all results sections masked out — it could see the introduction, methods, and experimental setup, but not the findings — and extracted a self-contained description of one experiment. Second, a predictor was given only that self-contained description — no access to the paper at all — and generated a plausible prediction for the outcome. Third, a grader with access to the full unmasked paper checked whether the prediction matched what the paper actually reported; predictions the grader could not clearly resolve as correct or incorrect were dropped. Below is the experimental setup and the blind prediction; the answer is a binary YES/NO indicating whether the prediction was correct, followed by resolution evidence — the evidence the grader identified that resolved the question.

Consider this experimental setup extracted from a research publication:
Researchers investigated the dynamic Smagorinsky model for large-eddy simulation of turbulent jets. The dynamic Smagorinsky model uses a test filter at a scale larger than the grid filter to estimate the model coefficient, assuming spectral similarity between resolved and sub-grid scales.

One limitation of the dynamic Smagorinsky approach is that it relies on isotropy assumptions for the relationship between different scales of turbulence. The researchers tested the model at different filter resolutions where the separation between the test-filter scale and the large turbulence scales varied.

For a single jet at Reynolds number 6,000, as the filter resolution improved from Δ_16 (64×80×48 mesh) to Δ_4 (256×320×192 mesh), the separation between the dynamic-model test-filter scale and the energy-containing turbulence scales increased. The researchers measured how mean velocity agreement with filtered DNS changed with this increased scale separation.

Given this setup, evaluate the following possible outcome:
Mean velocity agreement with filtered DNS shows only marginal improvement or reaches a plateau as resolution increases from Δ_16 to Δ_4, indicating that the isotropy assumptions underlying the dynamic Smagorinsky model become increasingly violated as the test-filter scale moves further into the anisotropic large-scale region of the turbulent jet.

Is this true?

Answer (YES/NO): NO